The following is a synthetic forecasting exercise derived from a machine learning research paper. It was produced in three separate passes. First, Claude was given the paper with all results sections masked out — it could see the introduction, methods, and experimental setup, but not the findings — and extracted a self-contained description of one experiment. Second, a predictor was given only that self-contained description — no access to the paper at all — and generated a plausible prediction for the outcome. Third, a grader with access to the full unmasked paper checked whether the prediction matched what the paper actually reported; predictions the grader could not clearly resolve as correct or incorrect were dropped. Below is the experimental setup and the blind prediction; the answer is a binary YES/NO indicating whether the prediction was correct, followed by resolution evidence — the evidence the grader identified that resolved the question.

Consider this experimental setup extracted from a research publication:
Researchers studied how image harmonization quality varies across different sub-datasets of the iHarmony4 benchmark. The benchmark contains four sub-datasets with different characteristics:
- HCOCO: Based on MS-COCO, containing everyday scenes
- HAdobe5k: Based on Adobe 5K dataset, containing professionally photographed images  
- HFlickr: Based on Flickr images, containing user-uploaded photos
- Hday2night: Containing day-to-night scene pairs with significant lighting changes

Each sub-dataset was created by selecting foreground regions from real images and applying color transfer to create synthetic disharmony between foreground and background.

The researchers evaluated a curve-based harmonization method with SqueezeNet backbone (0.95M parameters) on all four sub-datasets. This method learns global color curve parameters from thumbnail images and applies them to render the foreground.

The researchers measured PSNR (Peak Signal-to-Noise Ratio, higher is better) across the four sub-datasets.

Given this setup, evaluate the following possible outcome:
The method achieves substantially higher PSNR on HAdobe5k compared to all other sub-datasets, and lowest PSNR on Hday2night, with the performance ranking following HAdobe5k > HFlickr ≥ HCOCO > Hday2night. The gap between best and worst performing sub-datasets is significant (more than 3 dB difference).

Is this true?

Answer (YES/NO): NO